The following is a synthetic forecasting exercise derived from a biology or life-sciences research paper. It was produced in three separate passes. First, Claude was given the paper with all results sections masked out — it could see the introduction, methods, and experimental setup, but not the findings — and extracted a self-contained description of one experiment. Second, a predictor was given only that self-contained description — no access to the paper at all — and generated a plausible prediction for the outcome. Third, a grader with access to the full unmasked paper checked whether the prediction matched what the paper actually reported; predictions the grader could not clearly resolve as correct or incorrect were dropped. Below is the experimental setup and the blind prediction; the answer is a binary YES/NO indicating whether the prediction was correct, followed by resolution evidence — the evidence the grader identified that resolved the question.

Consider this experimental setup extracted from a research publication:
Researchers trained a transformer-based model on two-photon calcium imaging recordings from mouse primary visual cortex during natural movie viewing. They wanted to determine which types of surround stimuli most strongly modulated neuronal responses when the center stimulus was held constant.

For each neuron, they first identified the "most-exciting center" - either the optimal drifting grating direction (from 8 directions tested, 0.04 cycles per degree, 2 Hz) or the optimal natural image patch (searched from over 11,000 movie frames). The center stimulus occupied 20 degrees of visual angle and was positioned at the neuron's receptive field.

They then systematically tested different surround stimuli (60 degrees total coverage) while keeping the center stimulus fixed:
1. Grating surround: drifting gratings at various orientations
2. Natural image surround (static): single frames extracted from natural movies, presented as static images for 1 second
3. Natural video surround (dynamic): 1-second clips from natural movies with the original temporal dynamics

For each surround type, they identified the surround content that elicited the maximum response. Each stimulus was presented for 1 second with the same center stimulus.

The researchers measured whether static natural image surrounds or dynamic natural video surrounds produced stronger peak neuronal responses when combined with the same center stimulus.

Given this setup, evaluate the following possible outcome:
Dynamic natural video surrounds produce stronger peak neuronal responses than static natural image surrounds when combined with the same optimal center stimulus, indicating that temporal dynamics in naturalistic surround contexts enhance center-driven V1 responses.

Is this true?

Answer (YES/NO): YES